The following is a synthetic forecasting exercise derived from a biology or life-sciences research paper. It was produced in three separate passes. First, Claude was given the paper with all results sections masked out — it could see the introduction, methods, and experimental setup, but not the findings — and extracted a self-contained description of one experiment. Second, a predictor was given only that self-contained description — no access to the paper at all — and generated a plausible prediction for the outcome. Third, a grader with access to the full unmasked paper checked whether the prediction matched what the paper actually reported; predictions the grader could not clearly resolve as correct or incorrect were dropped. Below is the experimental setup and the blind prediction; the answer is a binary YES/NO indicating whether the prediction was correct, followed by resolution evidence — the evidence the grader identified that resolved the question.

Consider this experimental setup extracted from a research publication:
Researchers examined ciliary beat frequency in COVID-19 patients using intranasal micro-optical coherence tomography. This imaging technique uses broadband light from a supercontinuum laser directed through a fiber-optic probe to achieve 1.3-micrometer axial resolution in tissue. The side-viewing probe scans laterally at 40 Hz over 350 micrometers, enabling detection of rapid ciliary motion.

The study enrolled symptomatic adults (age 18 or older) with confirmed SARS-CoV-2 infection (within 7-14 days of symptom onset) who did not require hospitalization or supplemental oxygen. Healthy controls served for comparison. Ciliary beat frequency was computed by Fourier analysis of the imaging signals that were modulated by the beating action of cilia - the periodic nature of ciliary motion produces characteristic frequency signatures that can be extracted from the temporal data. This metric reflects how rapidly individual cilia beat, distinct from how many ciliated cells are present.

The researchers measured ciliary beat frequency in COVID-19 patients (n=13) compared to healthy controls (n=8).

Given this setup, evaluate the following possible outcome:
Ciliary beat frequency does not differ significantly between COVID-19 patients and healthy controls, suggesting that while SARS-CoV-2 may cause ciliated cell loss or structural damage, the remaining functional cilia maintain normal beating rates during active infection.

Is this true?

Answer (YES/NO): NO